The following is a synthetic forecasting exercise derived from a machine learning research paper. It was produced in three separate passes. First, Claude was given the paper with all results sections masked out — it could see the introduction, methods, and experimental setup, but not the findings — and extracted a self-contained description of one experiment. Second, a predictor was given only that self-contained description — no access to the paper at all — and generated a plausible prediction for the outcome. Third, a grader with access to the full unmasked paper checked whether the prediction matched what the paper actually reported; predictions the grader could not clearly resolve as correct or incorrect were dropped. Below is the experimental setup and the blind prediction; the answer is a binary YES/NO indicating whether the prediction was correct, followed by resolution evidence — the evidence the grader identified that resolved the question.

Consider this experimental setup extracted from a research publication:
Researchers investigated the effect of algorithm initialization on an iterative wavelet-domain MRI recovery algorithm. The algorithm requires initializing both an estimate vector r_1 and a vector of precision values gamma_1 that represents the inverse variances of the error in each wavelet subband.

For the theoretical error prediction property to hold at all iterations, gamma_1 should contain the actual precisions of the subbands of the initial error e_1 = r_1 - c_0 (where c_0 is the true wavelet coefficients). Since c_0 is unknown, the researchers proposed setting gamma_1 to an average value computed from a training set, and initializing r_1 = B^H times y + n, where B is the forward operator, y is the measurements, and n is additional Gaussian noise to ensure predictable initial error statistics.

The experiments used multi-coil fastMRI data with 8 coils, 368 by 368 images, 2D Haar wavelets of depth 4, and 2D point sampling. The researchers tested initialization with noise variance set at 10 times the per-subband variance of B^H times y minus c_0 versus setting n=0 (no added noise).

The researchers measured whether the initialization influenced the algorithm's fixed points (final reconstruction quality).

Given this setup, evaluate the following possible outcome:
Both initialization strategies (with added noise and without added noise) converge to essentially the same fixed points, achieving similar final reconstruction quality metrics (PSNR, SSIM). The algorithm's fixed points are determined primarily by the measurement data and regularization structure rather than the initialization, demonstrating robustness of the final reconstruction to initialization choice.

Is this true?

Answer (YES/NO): YES